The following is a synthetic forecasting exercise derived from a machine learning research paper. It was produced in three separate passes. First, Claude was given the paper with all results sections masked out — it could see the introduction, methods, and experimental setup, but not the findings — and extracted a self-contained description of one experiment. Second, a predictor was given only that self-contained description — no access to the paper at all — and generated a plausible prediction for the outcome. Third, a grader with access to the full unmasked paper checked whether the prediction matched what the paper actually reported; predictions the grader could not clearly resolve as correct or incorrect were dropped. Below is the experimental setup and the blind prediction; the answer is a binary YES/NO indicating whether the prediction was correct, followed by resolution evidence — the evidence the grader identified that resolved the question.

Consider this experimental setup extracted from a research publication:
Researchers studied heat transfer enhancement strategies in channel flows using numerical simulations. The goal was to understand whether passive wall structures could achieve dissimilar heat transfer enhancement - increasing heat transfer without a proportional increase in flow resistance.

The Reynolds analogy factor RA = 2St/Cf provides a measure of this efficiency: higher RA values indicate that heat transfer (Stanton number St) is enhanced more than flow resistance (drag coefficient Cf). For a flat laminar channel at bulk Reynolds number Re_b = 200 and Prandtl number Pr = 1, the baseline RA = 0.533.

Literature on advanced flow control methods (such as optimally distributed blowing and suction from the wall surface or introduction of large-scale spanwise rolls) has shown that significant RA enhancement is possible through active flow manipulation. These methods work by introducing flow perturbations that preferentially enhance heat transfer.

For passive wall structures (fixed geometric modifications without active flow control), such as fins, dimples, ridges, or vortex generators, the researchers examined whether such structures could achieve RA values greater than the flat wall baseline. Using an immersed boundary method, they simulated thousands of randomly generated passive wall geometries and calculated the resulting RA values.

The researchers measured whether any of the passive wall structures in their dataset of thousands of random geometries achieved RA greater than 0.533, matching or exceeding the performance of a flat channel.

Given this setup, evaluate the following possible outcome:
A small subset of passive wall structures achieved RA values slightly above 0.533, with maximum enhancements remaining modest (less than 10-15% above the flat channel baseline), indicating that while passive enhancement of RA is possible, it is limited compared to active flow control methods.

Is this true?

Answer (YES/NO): NO